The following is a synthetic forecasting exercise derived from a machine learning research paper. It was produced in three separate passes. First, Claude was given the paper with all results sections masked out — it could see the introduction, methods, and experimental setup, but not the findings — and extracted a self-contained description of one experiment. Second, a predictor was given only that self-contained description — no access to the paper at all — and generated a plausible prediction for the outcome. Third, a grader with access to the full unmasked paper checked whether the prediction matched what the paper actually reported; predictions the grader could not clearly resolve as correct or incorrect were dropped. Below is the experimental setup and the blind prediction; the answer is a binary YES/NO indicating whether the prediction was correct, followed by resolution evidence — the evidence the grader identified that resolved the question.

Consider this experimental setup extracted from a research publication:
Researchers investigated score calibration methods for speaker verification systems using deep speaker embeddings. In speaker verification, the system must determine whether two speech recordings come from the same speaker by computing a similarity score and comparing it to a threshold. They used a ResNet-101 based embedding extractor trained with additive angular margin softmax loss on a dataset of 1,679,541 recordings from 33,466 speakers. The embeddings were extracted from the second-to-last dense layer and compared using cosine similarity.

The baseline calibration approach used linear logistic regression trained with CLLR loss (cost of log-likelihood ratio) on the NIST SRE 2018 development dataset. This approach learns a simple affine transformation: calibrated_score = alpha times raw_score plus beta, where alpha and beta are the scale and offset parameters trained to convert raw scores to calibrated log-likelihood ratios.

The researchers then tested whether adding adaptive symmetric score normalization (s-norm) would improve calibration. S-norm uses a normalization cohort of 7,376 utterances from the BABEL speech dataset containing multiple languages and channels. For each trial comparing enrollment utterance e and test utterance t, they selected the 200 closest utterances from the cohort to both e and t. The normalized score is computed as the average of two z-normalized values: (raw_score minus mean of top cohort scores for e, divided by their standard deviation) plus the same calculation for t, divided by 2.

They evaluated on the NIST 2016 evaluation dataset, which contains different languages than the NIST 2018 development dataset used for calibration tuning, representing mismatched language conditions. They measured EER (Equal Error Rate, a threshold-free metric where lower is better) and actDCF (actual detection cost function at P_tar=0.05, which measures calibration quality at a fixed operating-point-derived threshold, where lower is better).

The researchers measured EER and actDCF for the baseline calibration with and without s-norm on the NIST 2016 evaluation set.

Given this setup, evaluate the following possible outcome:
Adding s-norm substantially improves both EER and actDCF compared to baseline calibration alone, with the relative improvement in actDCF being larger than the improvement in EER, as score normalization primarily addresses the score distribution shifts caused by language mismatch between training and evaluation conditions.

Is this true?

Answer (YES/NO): YES